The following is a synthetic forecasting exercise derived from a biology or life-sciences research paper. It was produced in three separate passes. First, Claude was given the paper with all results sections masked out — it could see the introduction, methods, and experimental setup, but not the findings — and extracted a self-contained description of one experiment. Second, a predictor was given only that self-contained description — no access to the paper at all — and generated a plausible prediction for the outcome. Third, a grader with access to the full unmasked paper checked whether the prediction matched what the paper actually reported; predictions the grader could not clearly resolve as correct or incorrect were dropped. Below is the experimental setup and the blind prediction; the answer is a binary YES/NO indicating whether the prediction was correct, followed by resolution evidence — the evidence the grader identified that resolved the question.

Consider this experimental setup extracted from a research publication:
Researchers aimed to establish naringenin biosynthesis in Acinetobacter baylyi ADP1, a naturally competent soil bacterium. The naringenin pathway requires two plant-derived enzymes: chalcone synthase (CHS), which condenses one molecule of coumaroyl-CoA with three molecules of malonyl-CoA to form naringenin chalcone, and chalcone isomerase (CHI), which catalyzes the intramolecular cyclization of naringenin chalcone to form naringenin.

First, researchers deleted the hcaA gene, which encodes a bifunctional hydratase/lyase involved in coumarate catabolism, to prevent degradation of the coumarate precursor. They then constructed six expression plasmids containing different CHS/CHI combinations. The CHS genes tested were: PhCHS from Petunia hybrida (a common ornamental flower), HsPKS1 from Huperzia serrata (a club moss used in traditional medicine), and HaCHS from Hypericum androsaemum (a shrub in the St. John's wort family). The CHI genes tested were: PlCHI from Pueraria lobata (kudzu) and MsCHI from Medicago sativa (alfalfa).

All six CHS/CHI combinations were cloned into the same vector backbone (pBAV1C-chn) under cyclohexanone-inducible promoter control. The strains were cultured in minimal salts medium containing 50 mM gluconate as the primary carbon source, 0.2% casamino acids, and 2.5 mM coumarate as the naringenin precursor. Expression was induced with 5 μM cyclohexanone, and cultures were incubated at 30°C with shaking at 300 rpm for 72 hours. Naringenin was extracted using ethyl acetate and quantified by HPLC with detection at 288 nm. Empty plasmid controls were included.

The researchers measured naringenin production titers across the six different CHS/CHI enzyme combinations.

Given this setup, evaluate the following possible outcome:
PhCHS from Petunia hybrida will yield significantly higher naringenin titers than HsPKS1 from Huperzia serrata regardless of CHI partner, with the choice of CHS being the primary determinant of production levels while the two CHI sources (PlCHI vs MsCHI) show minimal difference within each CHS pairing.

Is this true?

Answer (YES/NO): NO